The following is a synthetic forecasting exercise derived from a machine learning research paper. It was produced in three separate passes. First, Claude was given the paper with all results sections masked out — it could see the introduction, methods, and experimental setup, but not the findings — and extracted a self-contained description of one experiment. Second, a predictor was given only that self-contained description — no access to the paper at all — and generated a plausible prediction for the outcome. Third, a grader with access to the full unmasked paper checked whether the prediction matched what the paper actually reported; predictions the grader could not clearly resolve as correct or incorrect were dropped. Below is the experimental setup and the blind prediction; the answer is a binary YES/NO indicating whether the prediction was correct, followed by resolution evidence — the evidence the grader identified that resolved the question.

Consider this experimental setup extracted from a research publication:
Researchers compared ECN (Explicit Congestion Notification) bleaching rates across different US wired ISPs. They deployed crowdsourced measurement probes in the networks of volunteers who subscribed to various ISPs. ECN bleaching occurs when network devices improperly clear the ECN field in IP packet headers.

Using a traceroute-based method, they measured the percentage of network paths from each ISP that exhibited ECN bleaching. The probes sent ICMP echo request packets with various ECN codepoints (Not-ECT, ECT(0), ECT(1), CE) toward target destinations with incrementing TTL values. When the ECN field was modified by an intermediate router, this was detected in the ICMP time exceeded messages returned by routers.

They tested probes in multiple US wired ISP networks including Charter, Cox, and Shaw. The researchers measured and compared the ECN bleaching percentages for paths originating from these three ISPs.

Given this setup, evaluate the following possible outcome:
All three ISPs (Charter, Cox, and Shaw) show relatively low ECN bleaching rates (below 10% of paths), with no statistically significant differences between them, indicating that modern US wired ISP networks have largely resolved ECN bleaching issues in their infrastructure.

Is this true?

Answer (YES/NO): NO